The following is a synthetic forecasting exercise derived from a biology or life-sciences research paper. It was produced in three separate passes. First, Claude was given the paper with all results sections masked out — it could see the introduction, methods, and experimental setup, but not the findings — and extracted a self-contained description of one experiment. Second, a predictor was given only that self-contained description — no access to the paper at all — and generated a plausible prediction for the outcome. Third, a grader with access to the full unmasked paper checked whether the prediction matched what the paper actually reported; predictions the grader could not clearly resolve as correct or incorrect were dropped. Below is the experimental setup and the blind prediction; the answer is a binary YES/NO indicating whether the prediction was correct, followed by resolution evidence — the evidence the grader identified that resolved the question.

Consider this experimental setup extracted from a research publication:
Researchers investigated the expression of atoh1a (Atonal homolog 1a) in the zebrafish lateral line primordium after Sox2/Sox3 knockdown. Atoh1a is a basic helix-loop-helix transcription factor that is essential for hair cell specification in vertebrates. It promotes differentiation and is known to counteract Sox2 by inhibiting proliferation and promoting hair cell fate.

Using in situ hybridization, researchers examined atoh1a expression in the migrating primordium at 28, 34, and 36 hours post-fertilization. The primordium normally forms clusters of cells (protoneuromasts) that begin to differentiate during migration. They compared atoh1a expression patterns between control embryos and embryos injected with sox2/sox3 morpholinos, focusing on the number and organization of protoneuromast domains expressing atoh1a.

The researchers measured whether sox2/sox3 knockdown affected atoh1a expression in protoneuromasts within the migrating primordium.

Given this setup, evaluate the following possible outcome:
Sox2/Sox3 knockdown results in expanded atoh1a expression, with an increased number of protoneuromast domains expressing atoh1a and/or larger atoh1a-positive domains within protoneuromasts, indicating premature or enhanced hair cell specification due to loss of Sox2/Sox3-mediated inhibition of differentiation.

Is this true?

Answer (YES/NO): NO